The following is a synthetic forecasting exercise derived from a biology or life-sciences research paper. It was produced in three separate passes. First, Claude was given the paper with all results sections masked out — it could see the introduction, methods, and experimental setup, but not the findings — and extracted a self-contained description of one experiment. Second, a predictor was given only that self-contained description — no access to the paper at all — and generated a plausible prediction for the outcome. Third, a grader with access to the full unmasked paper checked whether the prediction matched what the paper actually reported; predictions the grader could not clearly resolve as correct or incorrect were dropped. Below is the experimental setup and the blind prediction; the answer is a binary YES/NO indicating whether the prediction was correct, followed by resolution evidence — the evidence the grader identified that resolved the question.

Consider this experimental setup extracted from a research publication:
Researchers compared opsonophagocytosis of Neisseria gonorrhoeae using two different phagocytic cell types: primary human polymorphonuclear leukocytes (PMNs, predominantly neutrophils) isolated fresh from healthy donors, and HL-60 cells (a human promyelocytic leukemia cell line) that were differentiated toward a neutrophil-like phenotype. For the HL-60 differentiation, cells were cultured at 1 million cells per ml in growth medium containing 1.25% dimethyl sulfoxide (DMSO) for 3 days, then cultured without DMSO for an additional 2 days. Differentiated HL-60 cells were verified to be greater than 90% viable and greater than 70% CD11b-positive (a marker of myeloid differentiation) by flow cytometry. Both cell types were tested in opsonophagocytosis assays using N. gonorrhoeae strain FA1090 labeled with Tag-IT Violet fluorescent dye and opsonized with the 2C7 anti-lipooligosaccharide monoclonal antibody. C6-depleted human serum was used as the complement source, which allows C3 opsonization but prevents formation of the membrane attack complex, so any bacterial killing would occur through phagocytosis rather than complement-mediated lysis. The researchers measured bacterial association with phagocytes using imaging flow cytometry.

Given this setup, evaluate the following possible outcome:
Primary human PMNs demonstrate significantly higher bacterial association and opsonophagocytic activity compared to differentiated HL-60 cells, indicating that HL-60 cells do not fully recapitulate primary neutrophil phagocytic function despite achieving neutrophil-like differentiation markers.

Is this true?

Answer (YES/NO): NO